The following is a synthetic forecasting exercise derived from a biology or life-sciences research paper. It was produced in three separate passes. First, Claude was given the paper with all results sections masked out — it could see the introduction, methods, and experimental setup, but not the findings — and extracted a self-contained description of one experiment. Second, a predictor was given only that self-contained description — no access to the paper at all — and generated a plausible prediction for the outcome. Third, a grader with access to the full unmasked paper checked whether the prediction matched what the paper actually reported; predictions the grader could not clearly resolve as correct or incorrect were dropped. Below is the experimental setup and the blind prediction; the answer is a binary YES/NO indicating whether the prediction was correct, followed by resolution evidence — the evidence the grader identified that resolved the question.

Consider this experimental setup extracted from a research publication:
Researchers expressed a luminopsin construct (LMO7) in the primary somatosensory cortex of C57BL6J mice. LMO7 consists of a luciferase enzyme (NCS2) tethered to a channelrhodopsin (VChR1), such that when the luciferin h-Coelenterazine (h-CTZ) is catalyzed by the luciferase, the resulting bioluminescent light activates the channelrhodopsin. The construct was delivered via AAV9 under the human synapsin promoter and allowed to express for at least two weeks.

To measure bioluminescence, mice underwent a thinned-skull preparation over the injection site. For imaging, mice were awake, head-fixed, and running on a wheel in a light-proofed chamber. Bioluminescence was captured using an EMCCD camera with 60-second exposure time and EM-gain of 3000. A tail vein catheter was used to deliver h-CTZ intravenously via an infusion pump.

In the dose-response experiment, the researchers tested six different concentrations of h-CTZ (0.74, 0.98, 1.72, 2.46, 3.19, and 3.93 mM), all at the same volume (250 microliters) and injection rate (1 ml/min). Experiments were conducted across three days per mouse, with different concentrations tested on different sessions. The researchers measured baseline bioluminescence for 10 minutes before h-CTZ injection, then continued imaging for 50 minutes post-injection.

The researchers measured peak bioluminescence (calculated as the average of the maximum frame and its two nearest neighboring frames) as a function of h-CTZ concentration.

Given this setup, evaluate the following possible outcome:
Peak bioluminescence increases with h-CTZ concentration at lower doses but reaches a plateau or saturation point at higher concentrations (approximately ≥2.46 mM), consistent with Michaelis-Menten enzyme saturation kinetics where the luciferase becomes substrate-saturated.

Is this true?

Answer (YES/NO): NO